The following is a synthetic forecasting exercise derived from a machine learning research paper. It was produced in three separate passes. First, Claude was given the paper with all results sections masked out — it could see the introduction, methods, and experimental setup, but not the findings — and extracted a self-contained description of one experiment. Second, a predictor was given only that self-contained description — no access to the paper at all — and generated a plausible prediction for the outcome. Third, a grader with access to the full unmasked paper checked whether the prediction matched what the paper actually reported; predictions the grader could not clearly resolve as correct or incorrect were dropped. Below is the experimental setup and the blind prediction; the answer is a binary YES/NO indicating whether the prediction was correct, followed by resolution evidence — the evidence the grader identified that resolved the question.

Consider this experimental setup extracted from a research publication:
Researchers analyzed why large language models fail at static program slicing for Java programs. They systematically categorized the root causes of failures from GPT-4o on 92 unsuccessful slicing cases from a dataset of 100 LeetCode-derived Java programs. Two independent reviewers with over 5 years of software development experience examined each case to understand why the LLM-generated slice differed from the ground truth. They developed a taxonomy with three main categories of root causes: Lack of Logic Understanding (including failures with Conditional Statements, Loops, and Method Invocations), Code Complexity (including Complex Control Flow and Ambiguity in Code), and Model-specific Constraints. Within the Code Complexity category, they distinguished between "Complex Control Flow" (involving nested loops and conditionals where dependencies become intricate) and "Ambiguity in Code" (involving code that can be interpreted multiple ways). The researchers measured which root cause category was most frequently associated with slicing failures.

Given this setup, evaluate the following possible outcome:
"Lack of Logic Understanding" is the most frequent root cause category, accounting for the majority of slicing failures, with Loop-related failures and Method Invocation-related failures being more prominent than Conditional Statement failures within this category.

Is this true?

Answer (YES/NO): NO